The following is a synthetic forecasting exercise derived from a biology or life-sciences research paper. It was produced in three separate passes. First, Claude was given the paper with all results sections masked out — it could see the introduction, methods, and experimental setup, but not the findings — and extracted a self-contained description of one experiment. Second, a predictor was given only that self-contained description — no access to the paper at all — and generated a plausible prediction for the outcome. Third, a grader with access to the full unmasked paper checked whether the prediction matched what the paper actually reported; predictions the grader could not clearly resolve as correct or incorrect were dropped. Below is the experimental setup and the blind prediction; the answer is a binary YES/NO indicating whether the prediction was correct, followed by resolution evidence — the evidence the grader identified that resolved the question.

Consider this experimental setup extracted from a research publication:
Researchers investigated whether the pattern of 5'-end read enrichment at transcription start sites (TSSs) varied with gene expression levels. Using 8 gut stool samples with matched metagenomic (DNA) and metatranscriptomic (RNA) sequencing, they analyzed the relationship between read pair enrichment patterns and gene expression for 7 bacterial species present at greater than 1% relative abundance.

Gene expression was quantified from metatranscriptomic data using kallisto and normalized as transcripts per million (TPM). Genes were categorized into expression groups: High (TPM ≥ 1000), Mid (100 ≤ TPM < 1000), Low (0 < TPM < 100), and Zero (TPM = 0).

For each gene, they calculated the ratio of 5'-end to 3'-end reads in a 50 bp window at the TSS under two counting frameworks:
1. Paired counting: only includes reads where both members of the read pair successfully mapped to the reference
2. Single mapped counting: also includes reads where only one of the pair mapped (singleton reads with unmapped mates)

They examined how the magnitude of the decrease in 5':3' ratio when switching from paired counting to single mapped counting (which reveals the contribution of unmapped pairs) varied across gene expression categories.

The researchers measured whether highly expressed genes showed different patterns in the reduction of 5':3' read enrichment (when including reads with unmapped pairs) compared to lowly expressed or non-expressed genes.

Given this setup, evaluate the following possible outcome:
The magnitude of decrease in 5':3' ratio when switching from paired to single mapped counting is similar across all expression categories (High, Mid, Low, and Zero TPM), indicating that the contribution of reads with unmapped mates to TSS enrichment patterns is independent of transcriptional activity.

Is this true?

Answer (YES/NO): NO